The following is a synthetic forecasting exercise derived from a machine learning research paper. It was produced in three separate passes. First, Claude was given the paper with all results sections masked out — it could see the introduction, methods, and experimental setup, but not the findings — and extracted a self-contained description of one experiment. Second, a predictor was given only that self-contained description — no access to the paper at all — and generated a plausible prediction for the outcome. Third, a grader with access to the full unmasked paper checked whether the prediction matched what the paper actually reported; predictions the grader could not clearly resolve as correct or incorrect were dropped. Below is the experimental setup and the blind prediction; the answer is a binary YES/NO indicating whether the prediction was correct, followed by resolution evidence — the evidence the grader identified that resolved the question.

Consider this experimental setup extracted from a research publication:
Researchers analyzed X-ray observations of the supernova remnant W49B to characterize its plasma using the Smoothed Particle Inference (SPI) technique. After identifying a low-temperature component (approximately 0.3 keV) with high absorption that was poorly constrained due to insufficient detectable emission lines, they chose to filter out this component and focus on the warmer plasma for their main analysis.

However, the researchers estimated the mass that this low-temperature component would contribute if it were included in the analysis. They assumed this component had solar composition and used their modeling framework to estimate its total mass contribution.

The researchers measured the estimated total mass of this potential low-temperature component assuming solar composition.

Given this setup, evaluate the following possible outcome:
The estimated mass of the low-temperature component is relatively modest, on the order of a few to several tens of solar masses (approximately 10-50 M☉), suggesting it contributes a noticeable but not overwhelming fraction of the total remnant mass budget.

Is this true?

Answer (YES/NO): YES